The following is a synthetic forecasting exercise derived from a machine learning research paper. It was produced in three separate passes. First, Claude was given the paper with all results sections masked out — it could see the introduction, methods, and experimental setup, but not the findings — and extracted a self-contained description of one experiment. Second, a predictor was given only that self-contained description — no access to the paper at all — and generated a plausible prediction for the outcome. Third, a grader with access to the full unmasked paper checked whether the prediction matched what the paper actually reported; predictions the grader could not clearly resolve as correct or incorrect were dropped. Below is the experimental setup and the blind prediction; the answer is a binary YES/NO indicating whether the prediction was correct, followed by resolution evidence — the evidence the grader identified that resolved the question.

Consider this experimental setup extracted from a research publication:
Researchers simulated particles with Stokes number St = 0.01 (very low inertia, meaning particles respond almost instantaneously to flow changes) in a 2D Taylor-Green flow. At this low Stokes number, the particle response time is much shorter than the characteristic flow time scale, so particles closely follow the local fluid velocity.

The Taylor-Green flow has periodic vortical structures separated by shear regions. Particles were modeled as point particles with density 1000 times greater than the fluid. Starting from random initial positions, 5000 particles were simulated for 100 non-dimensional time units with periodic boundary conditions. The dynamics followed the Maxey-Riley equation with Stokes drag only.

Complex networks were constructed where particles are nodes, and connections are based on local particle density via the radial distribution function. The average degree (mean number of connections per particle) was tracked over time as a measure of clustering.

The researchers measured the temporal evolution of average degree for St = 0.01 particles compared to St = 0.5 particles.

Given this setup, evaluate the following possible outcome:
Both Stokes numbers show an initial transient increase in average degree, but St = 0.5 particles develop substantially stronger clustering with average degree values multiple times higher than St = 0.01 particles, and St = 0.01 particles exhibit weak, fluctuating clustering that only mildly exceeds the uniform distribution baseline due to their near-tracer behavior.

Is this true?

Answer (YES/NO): NO